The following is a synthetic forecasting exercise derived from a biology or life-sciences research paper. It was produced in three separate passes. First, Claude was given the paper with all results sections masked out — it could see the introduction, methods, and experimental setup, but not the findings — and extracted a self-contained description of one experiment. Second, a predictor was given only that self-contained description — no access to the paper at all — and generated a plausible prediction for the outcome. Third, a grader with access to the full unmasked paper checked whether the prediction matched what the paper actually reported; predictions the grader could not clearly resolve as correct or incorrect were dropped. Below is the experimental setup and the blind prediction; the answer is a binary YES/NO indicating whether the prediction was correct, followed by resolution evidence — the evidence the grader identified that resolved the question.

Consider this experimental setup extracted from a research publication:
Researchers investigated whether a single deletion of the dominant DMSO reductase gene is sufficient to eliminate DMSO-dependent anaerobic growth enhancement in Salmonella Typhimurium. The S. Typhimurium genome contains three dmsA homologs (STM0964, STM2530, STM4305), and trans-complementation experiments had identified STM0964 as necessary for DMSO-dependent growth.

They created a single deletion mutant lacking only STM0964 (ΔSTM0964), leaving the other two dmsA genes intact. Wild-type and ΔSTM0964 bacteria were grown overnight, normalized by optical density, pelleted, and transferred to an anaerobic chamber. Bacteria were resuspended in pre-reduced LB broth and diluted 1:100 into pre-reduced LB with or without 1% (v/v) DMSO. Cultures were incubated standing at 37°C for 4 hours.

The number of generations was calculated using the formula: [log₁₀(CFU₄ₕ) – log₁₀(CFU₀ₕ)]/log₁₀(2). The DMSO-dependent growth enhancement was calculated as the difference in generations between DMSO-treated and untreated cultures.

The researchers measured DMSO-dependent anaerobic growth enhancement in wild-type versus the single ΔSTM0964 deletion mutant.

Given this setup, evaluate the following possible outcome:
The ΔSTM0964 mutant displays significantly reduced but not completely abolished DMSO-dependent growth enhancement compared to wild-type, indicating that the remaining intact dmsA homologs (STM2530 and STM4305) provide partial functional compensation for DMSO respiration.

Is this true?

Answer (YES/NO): NO